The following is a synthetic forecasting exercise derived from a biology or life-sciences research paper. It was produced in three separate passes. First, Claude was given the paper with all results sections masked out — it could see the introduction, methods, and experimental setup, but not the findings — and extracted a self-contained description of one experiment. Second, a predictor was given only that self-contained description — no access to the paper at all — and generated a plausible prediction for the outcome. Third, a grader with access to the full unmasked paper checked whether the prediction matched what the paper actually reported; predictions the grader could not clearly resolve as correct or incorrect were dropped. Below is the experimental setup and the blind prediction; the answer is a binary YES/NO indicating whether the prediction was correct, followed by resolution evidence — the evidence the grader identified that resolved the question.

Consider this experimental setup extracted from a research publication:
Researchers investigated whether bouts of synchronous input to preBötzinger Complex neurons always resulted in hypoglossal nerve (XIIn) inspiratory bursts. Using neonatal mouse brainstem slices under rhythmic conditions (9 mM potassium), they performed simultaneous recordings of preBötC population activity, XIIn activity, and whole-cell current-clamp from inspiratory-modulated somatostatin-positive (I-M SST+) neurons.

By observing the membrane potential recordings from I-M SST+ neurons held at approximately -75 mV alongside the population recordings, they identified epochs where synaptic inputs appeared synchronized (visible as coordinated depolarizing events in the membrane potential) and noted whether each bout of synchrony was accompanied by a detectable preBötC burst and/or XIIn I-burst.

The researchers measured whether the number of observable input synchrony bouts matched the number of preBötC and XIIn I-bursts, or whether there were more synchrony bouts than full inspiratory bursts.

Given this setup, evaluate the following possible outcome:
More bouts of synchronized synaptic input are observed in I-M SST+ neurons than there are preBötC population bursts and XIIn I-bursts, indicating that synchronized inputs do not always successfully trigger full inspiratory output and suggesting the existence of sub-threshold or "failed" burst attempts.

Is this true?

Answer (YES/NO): YES